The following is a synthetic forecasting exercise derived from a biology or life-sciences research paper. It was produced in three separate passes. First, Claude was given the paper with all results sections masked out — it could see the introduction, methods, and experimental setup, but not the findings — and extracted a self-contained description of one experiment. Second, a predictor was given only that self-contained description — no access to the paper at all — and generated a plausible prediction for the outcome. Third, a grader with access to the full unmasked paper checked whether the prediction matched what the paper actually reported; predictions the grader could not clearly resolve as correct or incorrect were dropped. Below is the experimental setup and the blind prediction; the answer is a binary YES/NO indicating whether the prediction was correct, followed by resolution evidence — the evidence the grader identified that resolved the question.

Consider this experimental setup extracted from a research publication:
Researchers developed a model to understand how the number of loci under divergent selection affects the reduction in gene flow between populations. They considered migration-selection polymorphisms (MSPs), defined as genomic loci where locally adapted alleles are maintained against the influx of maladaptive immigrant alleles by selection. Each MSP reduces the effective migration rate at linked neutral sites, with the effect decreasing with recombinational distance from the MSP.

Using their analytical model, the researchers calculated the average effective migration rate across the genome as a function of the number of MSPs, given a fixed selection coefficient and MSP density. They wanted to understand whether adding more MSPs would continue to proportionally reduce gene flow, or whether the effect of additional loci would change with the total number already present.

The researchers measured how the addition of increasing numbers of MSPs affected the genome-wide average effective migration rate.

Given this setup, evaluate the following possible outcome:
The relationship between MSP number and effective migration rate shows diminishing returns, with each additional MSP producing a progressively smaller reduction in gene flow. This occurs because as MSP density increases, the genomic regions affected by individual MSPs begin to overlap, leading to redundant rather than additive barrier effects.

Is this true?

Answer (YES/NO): YES